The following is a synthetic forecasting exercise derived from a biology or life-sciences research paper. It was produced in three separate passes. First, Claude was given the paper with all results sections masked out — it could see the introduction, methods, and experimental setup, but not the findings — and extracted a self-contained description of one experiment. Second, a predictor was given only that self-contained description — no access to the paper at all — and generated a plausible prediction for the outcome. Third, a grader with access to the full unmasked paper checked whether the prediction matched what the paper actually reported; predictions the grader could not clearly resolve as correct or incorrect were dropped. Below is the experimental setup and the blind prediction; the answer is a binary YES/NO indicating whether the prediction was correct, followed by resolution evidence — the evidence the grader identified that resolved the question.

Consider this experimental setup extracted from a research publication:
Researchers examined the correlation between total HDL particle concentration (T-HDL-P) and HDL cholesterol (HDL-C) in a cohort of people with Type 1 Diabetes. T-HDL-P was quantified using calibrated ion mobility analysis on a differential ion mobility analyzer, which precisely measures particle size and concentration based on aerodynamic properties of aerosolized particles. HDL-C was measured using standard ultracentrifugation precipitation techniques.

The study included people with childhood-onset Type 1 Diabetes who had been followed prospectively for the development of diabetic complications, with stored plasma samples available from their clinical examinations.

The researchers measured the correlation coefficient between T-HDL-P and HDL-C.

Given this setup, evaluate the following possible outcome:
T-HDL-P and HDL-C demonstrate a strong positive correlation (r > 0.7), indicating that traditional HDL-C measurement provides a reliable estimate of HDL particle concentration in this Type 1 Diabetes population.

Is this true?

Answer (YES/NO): NO